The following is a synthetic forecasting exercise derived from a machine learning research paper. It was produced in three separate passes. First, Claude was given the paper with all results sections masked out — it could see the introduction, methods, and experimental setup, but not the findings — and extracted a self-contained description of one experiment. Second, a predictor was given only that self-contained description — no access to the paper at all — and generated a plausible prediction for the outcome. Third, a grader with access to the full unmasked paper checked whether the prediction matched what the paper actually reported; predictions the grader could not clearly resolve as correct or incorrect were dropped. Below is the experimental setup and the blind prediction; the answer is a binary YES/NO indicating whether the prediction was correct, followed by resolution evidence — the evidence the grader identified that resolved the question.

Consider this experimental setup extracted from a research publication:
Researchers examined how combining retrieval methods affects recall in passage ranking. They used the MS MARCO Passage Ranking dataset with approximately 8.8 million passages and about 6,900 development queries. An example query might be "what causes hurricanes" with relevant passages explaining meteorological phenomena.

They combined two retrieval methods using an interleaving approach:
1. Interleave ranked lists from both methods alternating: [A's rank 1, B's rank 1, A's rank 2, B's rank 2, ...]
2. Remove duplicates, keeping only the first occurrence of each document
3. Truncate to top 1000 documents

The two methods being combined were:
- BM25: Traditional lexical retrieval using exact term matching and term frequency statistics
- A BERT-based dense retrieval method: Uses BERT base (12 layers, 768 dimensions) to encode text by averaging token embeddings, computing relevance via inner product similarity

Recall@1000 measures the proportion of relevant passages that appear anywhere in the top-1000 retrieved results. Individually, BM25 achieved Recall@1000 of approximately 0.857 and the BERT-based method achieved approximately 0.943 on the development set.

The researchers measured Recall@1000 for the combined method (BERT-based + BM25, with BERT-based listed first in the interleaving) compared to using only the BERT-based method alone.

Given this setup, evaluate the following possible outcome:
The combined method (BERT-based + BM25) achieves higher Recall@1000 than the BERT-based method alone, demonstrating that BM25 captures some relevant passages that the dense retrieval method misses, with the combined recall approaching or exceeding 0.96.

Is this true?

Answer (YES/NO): YES